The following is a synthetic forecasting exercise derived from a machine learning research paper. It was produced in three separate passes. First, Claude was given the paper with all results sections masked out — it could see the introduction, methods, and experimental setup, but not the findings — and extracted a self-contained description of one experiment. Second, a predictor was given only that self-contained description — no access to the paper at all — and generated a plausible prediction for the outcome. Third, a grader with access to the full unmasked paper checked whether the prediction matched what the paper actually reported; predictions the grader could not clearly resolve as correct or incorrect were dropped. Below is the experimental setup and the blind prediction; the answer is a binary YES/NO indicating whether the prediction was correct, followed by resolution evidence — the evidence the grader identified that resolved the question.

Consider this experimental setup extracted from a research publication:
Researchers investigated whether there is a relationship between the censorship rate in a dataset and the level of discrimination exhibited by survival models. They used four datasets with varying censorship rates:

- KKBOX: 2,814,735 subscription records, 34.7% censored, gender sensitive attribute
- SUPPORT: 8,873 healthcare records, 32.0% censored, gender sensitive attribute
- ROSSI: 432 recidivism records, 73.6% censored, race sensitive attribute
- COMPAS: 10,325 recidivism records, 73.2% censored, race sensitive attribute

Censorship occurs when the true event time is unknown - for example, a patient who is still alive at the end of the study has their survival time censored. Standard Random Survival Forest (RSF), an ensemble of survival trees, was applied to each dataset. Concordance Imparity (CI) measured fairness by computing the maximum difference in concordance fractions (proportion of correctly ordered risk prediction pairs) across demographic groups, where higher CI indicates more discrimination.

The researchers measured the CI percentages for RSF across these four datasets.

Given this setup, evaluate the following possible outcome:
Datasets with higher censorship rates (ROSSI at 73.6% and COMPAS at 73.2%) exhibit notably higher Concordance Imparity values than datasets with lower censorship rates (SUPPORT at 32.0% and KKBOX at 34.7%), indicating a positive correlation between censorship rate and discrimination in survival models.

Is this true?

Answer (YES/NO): NO